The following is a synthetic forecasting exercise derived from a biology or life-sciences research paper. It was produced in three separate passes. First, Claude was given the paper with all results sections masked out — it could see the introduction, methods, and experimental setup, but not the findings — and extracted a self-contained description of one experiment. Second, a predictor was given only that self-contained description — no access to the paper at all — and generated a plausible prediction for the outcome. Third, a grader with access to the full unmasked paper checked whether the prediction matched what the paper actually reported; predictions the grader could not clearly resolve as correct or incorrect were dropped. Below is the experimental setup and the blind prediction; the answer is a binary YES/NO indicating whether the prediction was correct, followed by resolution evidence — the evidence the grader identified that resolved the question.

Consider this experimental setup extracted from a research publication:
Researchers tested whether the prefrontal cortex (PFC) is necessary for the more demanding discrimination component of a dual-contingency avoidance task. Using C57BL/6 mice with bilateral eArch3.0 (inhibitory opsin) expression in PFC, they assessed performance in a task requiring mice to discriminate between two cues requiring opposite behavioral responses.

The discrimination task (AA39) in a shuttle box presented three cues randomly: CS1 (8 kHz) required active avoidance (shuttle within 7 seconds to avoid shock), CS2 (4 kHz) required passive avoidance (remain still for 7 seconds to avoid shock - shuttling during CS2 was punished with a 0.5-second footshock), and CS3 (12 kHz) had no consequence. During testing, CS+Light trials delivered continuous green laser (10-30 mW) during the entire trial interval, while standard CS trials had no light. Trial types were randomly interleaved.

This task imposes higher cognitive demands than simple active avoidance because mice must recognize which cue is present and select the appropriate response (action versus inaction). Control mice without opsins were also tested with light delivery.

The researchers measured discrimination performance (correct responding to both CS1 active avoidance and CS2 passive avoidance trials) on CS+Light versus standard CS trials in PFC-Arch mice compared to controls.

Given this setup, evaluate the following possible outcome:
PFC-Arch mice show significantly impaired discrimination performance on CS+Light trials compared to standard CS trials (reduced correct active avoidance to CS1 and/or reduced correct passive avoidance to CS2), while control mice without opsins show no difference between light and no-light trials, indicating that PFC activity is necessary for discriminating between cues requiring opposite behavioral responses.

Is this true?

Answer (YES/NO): NO